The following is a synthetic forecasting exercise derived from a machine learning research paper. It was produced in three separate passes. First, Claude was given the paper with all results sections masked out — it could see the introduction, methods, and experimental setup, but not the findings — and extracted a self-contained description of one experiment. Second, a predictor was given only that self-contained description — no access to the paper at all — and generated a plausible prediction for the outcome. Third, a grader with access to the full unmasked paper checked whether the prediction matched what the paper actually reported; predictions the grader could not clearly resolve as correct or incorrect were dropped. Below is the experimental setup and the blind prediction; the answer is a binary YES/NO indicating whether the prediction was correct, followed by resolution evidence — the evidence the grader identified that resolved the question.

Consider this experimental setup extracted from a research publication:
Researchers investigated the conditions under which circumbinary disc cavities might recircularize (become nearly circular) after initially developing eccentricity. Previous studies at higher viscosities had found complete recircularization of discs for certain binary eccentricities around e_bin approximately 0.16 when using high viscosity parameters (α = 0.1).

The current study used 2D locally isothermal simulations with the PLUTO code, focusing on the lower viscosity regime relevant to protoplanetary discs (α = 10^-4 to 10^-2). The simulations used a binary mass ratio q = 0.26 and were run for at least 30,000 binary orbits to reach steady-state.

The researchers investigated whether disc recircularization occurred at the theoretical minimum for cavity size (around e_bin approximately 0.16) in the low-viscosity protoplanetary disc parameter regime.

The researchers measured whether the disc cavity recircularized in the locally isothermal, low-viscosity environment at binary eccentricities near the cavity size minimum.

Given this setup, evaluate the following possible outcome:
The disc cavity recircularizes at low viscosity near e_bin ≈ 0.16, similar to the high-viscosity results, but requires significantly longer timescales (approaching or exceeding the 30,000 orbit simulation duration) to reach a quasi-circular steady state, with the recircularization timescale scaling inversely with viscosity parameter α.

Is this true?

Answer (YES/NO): NO